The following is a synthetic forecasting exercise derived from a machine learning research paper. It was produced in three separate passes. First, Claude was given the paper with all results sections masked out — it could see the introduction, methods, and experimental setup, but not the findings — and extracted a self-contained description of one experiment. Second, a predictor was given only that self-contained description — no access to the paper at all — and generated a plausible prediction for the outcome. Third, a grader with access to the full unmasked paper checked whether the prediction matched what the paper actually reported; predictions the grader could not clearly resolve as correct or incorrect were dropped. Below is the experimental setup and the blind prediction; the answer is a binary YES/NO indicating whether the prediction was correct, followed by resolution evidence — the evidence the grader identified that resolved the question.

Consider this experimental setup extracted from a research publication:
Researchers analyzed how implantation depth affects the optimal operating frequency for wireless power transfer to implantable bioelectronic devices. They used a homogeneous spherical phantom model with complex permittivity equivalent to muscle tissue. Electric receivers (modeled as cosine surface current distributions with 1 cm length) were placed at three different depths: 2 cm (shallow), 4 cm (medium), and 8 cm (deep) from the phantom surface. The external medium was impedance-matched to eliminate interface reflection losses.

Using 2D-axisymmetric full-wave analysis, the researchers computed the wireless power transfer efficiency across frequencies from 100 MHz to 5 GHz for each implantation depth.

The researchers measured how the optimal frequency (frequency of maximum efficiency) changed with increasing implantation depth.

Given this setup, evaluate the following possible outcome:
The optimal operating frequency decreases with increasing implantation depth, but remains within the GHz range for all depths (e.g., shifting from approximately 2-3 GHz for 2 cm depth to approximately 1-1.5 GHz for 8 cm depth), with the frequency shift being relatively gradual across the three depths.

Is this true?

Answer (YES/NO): NO